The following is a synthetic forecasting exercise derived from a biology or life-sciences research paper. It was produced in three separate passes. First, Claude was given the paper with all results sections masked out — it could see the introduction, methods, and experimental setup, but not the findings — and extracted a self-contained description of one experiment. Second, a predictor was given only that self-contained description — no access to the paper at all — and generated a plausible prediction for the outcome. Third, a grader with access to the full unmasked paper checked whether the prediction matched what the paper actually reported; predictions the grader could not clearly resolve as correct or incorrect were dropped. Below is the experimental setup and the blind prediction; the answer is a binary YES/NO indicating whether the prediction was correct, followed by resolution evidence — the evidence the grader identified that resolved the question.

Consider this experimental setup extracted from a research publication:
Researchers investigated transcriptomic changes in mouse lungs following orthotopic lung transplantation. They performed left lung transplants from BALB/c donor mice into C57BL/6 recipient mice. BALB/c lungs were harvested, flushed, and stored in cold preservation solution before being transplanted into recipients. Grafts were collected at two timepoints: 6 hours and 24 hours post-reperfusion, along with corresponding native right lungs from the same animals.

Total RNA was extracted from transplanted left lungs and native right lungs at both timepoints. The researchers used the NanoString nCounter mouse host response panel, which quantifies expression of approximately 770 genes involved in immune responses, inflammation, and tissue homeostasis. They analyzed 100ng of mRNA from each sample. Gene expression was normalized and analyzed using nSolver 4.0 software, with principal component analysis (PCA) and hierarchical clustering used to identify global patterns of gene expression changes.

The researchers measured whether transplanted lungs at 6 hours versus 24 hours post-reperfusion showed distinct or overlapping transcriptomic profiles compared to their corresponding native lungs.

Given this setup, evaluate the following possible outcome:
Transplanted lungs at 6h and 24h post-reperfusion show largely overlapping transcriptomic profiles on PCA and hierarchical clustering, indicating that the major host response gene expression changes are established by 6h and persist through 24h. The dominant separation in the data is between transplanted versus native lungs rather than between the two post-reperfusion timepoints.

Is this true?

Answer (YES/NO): NO